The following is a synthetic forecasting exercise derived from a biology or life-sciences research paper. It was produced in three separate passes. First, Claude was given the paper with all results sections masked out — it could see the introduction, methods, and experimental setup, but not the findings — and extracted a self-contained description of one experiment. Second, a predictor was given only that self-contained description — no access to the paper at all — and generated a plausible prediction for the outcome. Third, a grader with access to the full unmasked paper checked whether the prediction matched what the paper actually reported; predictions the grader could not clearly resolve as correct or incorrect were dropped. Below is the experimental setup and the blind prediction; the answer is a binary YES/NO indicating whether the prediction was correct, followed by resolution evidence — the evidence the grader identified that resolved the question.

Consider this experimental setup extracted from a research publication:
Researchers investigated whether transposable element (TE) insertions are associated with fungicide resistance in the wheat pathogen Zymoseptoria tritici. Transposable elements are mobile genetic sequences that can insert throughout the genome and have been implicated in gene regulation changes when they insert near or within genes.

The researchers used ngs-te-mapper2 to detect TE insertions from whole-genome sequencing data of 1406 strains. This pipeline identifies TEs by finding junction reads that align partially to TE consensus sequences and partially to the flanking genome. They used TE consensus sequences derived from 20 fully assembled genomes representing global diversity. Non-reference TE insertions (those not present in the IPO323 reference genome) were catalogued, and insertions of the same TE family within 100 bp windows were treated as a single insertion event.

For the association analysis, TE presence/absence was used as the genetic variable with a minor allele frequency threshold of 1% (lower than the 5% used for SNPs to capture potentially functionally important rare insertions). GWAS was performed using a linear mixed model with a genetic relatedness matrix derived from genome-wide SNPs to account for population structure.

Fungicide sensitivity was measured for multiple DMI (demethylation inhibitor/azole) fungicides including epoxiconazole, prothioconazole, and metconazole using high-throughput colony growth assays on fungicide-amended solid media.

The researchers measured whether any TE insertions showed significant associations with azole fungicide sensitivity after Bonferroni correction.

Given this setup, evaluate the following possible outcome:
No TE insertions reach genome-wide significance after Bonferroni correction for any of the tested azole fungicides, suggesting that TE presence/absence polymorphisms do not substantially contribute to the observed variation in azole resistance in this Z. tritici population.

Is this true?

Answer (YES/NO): NO